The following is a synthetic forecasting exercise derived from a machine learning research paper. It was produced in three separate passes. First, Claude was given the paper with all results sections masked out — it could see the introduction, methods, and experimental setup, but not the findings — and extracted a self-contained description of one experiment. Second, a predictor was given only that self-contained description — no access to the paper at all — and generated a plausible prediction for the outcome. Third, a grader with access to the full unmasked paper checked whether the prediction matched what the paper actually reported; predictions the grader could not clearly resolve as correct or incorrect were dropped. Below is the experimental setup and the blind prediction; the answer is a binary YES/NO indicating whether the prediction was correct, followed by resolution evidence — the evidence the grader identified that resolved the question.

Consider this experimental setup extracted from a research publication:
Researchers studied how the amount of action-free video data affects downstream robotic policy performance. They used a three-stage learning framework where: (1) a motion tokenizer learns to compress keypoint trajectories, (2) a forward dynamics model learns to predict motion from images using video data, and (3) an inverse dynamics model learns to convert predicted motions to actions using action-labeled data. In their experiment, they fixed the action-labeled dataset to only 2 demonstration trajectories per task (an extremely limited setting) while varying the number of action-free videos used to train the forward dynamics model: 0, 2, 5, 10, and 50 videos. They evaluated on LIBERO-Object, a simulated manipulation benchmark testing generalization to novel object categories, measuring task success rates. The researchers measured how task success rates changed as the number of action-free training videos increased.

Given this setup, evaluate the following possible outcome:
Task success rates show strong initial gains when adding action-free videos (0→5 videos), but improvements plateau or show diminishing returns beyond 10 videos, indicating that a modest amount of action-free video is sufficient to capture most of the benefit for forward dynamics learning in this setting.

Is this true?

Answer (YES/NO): NO